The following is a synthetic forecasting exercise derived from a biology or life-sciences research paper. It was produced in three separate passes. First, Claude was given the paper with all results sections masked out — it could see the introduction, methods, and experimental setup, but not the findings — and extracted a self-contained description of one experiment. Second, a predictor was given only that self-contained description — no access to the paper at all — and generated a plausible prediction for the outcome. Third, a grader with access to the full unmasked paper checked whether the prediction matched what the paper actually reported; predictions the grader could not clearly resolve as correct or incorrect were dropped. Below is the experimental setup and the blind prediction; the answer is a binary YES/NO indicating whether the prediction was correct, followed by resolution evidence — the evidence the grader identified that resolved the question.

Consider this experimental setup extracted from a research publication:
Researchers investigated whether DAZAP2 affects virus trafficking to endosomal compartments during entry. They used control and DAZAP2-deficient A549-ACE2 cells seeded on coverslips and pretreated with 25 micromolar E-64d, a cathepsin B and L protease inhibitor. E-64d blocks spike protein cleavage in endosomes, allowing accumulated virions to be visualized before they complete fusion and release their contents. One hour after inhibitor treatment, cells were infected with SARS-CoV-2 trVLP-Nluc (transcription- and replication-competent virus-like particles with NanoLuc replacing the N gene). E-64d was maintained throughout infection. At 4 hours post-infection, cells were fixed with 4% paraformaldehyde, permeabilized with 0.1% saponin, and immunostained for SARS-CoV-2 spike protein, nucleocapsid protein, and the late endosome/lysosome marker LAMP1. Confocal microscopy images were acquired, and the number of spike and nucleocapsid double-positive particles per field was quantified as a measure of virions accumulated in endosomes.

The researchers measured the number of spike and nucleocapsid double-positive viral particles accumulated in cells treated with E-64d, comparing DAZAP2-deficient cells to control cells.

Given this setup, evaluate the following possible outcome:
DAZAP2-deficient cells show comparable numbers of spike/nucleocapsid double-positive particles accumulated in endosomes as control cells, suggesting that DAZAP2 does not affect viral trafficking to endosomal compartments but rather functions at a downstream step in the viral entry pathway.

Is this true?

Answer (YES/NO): YES